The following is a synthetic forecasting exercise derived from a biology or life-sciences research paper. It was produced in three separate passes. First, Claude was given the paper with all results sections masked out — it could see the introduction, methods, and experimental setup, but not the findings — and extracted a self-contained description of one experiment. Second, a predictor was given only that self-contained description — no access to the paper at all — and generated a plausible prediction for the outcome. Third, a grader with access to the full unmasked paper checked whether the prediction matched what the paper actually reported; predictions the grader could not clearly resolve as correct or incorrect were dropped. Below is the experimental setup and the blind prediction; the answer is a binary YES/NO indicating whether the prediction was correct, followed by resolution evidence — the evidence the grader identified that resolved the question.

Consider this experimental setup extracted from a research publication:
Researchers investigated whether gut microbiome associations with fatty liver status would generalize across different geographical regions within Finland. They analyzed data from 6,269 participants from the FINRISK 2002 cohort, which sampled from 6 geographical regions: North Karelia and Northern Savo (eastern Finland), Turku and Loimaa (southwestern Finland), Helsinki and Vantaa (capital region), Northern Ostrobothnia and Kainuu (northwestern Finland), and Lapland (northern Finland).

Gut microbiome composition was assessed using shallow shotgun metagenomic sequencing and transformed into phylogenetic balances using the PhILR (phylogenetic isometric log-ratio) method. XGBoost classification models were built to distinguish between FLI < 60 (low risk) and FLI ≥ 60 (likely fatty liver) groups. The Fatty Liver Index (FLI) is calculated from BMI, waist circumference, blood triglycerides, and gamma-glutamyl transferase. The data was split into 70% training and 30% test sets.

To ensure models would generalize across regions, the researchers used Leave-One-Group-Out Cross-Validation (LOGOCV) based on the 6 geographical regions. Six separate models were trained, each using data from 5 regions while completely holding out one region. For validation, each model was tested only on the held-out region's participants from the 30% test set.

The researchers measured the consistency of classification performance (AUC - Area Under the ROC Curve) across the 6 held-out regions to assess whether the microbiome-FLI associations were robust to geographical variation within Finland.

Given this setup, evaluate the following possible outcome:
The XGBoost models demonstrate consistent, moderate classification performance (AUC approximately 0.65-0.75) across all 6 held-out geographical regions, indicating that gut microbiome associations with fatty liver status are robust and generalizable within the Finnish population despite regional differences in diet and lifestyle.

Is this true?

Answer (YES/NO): NO